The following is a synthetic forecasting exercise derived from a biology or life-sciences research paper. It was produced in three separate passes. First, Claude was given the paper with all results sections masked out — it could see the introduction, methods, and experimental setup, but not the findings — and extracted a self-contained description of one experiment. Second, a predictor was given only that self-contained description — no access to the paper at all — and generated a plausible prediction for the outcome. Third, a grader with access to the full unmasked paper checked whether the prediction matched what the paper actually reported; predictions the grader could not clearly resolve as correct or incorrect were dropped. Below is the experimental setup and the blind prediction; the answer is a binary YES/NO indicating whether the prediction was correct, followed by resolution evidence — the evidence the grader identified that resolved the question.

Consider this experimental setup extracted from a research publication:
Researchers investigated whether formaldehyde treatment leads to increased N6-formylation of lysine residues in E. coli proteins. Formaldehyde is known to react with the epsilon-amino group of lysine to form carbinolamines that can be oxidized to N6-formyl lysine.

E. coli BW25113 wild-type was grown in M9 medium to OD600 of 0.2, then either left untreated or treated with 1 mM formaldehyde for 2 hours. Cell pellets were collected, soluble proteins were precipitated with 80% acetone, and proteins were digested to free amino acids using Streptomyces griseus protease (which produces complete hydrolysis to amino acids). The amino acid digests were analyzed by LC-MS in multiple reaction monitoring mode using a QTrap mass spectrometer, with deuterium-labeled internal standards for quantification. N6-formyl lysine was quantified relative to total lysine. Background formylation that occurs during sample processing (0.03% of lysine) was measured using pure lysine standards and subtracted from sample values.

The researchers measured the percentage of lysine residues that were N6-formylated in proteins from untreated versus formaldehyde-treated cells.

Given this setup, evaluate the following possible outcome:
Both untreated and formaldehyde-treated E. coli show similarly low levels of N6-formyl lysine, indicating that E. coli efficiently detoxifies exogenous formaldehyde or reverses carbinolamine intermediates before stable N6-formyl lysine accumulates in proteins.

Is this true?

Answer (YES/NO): NO